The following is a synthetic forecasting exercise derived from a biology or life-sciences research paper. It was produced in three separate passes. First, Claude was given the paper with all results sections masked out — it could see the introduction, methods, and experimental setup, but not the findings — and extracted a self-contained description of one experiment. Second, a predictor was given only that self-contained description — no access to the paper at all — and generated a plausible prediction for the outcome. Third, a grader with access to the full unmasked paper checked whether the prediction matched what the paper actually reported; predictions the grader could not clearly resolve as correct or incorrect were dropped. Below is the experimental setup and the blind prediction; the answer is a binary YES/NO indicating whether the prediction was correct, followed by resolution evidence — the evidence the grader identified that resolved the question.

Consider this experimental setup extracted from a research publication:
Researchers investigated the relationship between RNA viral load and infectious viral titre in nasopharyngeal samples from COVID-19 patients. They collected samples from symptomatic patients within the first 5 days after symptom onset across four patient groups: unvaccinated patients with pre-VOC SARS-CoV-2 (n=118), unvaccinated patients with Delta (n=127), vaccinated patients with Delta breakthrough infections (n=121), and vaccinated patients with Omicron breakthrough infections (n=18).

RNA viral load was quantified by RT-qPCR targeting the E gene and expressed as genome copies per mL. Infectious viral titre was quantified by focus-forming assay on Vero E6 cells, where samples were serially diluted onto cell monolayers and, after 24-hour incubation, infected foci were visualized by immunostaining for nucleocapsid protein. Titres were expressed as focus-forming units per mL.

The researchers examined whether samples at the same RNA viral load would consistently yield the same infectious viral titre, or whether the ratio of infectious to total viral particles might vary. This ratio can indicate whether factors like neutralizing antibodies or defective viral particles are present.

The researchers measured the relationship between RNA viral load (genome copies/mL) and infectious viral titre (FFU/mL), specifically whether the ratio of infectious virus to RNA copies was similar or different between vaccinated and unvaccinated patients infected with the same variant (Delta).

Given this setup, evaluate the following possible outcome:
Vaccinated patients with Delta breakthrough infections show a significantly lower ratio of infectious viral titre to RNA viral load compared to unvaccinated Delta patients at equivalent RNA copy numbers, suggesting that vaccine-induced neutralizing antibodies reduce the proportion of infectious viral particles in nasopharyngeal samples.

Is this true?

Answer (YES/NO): YES